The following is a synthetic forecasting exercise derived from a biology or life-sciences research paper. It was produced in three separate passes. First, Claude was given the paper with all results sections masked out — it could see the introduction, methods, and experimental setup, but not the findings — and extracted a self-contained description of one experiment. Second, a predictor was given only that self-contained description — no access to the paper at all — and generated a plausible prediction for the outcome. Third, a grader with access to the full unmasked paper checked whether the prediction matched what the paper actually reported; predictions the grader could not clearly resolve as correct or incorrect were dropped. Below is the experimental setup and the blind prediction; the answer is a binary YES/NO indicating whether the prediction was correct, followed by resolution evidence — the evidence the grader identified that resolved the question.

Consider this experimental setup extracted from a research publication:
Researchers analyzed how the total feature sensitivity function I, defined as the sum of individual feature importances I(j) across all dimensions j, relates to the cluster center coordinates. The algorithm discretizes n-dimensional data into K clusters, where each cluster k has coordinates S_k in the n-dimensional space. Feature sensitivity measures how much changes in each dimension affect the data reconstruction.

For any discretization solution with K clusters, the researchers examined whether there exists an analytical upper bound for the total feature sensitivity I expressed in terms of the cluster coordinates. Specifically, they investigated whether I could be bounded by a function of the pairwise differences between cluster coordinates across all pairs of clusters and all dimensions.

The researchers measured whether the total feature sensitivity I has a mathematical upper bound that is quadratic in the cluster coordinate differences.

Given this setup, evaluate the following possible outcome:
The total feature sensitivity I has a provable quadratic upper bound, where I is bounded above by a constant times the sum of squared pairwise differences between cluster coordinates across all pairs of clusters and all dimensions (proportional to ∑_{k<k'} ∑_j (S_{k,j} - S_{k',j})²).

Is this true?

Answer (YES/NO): YES